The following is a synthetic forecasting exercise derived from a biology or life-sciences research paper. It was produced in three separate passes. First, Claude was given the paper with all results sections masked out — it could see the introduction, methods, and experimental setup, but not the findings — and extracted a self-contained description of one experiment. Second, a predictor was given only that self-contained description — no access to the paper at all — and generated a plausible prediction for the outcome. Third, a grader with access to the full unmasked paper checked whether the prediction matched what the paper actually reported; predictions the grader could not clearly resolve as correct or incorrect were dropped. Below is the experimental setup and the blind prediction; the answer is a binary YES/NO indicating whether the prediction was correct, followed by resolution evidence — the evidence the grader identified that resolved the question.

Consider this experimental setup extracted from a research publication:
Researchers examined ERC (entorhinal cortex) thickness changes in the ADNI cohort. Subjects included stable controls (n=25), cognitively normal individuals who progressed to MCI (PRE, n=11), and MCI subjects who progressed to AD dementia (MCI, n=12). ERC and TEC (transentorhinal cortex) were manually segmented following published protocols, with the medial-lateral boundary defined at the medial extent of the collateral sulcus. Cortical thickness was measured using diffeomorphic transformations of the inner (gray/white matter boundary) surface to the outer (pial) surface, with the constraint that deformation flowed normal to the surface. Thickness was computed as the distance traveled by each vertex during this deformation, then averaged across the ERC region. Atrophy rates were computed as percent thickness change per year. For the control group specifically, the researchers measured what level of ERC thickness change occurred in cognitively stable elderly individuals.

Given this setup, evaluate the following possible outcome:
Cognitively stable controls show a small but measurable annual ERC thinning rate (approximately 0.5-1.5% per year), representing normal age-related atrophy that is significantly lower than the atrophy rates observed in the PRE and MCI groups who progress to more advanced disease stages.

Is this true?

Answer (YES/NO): YES